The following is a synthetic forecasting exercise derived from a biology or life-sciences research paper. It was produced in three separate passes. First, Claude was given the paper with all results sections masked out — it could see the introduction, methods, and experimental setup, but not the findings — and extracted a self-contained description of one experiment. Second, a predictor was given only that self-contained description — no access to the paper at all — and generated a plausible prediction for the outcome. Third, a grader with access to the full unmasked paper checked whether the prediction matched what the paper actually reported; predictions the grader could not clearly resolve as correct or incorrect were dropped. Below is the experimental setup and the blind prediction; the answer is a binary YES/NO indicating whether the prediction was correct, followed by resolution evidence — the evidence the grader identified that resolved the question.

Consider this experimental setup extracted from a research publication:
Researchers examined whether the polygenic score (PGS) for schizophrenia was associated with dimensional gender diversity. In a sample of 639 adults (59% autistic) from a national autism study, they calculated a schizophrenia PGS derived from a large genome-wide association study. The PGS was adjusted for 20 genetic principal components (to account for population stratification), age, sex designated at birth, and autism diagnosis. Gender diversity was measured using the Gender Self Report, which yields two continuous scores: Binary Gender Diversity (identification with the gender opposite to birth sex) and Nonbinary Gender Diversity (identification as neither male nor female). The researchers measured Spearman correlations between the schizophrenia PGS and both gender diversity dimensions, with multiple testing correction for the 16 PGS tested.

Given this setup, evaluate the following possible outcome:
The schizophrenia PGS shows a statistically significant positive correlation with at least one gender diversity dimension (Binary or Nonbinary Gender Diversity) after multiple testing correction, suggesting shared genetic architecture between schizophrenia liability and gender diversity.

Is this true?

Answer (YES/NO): NO